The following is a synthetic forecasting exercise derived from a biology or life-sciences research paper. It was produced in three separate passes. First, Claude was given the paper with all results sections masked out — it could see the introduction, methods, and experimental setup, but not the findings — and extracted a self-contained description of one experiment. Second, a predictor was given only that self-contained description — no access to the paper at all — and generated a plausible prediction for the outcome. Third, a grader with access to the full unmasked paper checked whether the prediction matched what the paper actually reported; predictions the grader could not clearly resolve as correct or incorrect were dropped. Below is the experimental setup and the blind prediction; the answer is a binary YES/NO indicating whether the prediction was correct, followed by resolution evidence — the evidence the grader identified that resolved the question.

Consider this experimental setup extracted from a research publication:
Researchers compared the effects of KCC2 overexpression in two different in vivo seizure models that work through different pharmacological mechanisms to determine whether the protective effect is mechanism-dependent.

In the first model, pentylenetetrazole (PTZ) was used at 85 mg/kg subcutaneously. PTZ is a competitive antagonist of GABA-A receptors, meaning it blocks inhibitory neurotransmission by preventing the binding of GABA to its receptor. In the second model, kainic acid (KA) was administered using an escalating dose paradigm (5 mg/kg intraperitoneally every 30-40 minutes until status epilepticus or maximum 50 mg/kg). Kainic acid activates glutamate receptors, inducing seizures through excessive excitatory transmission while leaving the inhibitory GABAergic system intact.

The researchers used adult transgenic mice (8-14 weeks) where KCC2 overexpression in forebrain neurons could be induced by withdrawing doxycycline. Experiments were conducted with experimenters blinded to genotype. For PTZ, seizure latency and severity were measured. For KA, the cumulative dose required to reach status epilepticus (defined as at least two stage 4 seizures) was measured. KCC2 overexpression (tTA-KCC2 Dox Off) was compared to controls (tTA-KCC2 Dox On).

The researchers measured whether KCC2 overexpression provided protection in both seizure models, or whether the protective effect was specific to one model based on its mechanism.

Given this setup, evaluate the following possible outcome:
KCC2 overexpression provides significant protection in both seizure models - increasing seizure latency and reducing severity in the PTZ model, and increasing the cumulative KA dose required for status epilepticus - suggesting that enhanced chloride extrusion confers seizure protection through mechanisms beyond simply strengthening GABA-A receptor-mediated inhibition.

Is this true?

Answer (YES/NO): NO